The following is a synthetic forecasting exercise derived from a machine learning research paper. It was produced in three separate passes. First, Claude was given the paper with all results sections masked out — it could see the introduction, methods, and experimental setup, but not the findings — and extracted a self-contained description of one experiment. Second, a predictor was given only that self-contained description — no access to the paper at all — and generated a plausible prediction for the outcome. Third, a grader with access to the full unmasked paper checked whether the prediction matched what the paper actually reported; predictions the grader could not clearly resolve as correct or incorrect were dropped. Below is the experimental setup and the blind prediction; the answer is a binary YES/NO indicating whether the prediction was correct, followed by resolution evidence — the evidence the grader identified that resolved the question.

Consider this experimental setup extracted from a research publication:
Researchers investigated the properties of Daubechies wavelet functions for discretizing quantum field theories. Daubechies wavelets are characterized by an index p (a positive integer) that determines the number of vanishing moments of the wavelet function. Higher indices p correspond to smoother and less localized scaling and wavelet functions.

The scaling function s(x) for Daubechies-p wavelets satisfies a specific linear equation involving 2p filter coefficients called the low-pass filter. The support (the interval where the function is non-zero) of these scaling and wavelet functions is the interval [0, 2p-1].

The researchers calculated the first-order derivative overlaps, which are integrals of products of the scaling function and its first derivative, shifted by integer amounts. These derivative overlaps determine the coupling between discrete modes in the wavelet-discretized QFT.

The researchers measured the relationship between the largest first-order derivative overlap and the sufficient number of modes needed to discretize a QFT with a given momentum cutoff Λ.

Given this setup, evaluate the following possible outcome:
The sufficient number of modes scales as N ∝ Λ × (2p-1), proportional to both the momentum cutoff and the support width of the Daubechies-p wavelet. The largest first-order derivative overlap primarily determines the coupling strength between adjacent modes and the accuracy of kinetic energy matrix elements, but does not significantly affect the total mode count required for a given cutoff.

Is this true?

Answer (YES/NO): NO